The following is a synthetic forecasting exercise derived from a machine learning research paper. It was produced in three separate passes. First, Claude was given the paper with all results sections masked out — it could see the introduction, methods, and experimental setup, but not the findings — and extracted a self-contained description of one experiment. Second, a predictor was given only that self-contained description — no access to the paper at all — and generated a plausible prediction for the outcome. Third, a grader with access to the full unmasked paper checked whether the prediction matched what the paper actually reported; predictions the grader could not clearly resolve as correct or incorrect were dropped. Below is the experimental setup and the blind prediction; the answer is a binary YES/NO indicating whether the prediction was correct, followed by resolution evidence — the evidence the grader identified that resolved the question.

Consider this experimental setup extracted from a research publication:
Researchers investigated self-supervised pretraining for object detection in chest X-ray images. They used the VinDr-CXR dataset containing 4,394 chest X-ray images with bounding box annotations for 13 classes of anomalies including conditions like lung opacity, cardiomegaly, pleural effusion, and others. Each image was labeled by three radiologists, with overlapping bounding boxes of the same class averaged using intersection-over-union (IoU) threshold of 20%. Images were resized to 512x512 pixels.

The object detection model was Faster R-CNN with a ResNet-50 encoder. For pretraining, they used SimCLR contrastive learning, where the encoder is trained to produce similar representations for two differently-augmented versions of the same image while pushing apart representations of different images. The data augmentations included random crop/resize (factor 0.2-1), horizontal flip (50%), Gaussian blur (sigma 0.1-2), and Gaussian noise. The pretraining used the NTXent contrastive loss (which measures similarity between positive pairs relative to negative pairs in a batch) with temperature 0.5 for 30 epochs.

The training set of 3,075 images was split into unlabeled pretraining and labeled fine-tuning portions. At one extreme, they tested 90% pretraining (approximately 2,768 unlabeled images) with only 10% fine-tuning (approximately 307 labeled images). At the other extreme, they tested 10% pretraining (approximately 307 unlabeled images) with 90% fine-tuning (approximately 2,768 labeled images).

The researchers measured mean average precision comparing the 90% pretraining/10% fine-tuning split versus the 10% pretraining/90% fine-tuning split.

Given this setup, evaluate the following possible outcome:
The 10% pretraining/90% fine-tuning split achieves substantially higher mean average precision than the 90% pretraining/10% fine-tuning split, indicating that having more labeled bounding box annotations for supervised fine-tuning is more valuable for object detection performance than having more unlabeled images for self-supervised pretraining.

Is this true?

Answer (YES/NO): YES